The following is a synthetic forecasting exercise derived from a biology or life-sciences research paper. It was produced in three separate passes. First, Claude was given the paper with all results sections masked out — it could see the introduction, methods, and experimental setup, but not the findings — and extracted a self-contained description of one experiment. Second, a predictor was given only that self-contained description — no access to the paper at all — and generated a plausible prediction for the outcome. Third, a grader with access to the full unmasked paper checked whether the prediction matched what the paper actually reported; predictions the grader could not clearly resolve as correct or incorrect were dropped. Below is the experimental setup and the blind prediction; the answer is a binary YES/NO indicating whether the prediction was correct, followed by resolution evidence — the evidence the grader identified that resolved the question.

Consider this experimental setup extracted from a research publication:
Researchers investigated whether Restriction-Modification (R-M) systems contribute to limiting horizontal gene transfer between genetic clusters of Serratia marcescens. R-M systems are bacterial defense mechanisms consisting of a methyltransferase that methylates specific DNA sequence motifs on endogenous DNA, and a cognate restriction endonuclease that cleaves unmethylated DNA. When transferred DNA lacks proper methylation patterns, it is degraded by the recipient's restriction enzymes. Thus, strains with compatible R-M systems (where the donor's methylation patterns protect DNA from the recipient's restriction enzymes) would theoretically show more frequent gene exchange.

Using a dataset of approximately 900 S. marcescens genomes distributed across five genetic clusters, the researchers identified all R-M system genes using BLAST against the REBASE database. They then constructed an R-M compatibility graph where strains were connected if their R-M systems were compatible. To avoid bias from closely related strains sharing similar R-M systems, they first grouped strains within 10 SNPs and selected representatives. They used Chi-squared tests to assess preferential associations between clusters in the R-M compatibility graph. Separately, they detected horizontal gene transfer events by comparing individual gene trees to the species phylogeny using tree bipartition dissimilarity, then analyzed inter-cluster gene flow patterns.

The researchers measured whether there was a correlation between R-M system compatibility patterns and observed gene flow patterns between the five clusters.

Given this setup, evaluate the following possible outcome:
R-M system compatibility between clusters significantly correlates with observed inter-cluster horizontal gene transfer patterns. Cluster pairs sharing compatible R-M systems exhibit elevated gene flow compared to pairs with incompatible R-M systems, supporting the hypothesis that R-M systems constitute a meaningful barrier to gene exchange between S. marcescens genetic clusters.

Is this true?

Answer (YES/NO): YES